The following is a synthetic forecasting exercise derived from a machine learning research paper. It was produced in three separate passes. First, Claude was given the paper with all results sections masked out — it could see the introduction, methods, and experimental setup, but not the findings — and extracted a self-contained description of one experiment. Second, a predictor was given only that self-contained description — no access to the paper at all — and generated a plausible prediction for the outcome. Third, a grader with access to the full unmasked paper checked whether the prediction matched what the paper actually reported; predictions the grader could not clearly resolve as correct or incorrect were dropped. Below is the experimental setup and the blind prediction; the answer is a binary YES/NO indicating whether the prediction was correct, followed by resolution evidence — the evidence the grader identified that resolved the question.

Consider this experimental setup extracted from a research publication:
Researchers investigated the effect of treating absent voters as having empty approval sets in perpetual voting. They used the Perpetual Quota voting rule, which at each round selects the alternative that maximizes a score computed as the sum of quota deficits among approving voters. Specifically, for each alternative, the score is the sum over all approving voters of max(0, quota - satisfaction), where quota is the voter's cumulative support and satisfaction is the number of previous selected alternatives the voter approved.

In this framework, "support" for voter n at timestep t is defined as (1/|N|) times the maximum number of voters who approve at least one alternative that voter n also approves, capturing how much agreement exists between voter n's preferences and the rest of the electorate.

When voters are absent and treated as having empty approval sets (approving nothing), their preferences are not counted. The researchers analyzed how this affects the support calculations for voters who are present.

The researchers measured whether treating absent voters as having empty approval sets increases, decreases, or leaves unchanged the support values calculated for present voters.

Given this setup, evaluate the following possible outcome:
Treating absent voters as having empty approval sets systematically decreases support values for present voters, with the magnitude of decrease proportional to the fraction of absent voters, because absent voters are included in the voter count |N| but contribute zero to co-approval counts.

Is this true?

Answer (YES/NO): NO